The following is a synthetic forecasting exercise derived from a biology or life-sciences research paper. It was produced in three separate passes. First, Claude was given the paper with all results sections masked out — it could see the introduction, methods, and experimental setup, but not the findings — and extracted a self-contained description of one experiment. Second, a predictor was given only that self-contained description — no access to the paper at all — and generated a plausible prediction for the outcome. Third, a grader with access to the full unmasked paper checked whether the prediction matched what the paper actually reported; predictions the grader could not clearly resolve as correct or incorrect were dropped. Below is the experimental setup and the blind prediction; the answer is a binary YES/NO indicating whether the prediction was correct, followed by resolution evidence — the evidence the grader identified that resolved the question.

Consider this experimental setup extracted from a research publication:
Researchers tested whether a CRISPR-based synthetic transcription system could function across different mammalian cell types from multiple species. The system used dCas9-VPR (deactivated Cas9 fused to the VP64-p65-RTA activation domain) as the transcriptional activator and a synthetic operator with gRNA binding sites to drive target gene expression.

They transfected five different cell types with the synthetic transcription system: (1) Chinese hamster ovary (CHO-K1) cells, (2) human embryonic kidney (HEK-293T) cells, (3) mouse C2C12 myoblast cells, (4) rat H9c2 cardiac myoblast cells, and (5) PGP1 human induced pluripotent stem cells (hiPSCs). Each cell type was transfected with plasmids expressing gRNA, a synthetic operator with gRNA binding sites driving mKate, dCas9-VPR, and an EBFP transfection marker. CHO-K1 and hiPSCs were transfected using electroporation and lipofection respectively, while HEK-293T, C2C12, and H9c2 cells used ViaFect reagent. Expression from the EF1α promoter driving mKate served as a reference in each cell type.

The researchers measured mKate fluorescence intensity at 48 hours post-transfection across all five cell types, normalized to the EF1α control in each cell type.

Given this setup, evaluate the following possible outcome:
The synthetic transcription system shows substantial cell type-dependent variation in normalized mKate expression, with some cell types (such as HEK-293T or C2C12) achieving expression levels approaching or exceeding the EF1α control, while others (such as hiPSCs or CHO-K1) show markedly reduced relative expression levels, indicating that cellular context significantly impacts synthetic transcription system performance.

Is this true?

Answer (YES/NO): NO